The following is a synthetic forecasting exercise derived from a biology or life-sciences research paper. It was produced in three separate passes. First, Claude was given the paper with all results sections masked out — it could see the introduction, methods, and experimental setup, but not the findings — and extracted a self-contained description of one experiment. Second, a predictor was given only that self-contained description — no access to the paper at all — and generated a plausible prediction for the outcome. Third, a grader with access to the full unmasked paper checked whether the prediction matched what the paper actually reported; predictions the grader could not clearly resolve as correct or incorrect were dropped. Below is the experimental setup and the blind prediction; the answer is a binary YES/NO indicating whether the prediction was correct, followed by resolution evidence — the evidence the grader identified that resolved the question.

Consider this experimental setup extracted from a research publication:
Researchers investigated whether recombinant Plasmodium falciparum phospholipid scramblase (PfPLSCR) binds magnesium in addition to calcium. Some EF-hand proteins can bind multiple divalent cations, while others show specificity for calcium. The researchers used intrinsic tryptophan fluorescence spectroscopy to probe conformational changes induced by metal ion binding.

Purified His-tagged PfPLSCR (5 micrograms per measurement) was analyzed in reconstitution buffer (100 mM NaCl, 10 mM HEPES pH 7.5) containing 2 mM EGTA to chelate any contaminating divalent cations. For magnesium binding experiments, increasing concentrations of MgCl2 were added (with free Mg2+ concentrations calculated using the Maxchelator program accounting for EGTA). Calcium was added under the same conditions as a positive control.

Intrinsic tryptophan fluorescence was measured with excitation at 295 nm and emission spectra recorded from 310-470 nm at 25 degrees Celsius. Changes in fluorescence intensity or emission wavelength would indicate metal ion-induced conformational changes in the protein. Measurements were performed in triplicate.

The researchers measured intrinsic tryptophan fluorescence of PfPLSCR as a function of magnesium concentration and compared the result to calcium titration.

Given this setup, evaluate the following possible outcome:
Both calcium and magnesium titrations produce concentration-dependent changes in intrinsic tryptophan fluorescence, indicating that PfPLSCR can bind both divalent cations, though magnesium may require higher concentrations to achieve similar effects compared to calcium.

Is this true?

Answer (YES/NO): YES